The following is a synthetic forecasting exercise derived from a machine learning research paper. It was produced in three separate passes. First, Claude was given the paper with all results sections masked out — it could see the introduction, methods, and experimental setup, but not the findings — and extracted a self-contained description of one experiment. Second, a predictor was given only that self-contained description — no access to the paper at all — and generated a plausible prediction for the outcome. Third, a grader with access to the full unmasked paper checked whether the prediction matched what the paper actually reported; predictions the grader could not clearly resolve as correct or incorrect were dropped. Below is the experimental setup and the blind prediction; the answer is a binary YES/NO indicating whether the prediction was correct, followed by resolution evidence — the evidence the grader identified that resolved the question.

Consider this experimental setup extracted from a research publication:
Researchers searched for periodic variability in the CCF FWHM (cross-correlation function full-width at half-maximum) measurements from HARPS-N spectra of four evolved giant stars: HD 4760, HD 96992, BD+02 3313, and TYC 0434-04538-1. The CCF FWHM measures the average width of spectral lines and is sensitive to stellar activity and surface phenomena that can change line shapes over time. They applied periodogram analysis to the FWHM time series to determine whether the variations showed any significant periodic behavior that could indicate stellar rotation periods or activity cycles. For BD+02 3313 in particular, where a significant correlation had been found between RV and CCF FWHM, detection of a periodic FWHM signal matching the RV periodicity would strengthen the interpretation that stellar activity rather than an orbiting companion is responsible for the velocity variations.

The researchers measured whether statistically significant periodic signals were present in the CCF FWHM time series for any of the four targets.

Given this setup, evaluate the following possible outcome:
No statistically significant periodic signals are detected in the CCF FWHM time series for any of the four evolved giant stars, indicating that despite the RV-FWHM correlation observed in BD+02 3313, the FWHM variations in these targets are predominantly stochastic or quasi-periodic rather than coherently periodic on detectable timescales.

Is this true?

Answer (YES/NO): YES